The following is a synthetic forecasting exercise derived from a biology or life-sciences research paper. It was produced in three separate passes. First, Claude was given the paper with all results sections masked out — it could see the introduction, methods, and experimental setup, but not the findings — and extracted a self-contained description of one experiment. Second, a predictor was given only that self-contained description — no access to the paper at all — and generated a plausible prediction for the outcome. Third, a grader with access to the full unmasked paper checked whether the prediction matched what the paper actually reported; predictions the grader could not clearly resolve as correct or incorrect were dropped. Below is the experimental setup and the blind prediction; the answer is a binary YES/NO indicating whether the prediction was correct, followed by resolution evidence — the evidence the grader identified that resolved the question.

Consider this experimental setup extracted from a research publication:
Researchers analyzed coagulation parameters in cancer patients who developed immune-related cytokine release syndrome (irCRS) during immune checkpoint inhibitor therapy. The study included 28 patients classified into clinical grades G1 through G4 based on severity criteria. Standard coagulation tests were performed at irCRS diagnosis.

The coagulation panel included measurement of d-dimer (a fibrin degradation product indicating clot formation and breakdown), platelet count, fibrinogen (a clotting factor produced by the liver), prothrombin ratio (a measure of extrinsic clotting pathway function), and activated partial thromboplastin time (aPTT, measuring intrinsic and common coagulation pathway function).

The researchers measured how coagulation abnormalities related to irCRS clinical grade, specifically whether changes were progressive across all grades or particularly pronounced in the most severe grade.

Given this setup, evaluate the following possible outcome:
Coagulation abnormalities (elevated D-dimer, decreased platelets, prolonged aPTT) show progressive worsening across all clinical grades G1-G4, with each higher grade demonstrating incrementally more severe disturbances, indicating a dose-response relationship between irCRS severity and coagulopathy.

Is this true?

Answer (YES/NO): NO